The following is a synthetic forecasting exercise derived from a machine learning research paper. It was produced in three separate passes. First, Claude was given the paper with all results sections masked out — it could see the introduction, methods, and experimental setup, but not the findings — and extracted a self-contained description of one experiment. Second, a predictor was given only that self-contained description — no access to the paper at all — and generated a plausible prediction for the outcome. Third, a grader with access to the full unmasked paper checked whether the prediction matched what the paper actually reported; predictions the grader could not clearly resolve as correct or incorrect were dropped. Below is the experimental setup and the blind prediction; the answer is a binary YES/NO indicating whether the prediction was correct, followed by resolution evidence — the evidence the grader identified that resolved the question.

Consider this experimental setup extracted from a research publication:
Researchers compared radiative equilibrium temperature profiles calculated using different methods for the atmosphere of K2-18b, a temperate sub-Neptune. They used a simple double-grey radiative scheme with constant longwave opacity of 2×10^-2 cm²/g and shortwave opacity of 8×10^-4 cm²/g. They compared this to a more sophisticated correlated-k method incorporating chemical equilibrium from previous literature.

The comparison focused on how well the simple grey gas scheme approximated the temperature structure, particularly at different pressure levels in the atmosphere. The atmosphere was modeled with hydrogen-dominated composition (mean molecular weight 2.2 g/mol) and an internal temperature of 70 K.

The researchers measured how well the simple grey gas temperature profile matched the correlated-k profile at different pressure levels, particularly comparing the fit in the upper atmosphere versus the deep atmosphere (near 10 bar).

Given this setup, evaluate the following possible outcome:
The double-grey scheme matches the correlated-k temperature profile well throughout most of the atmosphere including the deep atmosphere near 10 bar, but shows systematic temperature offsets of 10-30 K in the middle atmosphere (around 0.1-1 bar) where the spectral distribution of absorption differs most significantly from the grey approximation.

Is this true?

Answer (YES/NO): NO